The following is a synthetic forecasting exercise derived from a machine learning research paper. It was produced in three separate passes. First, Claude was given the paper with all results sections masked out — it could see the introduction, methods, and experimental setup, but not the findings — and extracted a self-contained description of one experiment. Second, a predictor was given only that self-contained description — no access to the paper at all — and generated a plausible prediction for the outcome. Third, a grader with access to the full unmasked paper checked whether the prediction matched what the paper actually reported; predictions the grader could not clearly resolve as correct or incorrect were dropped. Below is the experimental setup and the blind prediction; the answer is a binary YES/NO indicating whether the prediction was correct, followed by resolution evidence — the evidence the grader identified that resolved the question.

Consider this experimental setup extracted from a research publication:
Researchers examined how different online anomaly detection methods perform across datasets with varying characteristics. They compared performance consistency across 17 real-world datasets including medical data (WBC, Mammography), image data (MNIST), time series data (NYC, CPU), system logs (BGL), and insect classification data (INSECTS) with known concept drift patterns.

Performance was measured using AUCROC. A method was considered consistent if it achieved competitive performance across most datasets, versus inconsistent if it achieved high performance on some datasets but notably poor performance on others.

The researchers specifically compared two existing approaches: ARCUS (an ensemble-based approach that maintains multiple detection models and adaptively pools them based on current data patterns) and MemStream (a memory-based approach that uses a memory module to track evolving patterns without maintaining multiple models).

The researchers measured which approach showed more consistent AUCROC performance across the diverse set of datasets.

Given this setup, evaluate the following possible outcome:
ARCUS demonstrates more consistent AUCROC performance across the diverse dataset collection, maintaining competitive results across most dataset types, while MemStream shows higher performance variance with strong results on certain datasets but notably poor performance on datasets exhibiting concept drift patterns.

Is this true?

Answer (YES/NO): NO